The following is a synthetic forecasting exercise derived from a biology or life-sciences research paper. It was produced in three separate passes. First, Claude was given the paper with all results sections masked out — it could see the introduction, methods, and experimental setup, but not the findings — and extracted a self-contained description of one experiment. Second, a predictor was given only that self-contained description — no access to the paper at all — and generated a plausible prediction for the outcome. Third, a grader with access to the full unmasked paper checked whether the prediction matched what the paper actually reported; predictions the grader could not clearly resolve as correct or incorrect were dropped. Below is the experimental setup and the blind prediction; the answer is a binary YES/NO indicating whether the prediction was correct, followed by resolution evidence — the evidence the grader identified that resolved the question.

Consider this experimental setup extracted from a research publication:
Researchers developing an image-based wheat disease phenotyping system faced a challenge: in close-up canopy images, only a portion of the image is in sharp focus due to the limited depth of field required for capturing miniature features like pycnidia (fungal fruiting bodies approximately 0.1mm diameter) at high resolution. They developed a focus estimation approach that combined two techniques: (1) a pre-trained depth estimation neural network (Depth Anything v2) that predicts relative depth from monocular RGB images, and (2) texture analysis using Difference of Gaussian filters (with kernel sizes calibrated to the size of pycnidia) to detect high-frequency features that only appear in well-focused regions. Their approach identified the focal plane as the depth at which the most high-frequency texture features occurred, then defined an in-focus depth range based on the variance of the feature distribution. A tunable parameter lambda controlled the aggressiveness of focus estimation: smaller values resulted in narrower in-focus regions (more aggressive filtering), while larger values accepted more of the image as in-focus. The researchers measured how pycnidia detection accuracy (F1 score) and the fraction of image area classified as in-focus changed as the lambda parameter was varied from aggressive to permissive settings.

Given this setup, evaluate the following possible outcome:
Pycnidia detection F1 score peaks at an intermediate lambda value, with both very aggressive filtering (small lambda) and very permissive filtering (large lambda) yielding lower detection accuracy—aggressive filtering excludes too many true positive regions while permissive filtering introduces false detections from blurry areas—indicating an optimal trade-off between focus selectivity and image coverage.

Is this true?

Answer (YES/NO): NO